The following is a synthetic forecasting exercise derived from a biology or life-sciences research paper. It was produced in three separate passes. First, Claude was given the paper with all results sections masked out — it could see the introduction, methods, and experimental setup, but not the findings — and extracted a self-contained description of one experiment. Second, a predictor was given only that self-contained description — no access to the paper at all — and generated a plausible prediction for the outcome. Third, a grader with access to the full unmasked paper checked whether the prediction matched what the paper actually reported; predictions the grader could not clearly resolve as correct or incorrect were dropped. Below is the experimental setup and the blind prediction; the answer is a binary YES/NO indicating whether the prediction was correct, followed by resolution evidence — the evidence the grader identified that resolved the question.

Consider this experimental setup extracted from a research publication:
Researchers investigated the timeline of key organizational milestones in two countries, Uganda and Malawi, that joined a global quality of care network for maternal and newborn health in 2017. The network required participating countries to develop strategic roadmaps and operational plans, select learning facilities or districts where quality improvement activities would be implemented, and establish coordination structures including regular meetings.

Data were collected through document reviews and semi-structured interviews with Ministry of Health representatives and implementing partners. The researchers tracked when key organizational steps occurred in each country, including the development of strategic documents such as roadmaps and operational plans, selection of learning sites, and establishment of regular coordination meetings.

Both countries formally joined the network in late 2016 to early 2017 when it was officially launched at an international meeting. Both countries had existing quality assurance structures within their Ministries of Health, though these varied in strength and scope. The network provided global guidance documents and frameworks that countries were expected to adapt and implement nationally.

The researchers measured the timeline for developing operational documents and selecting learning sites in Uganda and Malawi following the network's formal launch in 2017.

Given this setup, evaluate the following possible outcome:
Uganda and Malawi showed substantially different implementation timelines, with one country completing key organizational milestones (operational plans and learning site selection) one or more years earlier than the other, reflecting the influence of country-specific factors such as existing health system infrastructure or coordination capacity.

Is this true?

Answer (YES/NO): NO